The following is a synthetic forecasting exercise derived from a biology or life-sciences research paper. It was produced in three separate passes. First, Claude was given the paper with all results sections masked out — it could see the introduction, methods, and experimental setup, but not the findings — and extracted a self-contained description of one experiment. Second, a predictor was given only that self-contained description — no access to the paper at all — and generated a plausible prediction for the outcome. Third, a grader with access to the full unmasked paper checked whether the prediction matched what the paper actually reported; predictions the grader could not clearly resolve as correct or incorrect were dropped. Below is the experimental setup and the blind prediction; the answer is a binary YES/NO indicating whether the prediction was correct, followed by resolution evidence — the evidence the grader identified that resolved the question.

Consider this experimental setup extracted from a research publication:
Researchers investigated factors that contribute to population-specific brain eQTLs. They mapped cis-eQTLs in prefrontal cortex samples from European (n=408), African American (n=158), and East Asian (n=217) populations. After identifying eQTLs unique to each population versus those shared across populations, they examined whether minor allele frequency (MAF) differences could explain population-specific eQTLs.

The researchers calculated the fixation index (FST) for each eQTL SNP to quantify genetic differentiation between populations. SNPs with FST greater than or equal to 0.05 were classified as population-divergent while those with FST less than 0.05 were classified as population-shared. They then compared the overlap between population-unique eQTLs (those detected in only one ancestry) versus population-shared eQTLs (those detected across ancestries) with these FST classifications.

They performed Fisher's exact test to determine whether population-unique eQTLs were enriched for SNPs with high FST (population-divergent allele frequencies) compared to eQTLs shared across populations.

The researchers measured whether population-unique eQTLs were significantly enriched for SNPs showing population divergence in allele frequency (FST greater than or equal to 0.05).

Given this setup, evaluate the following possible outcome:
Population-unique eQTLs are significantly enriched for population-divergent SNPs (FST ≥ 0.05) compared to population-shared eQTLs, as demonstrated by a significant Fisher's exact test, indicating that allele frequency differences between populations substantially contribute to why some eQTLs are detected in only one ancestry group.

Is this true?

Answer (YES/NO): NO